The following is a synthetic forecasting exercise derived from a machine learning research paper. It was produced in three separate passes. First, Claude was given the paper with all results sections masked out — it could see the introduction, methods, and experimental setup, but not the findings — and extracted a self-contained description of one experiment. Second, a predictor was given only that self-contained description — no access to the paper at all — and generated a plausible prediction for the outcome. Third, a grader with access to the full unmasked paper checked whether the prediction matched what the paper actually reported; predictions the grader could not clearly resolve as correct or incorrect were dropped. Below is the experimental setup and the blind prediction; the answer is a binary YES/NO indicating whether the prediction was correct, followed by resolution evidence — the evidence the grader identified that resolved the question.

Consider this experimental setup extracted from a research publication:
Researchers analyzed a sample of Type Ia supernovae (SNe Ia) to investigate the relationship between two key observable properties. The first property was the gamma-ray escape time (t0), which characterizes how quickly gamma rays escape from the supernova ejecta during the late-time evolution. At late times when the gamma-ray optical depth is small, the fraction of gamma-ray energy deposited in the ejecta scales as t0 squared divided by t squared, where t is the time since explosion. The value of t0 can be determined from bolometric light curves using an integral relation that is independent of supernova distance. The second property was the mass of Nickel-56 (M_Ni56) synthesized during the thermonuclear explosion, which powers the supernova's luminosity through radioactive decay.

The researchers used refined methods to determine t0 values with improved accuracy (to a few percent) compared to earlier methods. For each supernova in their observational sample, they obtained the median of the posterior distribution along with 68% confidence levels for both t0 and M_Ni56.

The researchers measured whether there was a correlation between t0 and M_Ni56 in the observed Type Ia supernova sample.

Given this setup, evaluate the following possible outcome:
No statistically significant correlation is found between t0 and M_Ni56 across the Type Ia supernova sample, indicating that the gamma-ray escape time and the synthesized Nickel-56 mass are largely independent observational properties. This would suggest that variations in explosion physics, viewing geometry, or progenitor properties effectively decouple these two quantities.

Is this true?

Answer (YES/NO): NO